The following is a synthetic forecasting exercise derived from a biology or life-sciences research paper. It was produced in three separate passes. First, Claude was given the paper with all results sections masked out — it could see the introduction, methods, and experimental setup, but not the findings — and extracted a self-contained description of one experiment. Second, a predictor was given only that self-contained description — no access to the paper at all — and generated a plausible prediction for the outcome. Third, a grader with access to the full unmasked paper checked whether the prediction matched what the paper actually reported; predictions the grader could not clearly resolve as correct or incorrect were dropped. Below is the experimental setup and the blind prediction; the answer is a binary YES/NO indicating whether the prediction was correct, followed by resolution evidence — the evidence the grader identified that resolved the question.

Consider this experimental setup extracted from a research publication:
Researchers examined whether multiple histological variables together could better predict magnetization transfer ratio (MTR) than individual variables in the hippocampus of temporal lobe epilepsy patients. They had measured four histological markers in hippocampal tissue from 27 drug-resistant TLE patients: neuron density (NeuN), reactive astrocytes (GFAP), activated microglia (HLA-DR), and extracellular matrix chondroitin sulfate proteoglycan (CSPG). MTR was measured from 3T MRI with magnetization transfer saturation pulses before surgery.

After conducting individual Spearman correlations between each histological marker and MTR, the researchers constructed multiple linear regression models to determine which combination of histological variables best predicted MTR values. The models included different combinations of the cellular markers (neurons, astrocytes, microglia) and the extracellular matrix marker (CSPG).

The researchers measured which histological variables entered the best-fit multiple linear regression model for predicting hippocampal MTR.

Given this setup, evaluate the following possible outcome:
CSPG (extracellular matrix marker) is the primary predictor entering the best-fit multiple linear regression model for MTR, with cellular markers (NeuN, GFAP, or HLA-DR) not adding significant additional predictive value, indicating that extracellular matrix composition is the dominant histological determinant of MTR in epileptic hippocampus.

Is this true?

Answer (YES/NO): NO